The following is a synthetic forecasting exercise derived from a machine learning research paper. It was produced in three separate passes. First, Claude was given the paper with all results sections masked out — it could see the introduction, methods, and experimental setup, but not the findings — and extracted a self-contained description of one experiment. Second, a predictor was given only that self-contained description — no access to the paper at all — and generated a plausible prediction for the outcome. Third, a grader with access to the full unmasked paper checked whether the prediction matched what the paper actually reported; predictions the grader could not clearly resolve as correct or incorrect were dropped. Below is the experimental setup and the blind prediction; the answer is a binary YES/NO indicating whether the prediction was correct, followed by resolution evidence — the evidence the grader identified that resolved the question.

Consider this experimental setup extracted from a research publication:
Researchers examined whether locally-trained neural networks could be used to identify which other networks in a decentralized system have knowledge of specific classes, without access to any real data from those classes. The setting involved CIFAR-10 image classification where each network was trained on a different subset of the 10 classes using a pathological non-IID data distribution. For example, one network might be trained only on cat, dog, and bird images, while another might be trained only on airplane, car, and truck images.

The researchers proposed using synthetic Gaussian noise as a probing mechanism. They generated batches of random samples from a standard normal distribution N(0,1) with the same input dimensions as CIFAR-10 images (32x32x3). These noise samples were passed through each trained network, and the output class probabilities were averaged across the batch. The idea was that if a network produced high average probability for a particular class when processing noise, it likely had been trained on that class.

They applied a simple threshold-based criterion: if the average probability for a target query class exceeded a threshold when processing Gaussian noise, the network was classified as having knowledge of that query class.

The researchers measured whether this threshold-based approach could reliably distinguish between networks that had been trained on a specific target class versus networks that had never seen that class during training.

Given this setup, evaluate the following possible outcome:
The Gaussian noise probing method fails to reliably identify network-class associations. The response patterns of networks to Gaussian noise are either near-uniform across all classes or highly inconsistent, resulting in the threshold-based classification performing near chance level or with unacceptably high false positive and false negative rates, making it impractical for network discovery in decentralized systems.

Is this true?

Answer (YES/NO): NO